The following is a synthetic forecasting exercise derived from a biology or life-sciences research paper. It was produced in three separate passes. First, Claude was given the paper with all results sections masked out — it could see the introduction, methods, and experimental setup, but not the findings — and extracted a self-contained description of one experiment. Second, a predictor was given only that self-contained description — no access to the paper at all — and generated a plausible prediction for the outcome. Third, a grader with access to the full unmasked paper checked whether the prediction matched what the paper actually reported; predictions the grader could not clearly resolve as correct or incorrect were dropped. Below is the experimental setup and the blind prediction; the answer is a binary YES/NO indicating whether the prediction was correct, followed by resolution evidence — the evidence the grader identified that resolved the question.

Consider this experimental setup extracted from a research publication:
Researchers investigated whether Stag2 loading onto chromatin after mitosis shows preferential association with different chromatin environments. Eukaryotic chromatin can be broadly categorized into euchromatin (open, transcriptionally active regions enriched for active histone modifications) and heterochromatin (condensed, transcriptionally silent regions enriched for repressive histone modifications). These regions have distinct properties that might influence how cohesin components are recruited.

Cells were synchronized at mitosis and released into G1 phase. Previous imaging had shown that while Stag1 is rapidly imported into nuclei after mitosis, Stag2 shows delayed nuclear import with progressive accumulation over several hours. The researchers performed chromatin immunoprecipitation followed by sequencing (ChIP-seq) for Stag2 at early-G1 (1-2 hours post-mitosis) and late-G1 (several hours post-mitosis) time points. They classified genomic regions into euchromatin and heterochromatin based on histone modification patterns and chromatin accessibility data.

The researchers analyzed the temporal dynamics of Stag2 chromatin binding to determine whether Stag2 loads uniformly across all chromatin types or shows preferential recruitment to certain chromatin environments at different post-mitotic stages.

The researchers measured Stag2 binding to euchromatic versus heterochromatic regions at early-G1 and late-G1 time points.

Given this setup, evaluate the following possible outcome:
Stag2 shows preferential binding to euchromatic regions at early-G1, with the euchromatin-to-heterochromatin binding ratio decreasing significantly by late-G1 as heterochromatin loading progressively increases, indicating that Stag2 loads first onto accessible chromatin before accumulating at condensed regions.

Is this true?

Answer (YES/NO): YES